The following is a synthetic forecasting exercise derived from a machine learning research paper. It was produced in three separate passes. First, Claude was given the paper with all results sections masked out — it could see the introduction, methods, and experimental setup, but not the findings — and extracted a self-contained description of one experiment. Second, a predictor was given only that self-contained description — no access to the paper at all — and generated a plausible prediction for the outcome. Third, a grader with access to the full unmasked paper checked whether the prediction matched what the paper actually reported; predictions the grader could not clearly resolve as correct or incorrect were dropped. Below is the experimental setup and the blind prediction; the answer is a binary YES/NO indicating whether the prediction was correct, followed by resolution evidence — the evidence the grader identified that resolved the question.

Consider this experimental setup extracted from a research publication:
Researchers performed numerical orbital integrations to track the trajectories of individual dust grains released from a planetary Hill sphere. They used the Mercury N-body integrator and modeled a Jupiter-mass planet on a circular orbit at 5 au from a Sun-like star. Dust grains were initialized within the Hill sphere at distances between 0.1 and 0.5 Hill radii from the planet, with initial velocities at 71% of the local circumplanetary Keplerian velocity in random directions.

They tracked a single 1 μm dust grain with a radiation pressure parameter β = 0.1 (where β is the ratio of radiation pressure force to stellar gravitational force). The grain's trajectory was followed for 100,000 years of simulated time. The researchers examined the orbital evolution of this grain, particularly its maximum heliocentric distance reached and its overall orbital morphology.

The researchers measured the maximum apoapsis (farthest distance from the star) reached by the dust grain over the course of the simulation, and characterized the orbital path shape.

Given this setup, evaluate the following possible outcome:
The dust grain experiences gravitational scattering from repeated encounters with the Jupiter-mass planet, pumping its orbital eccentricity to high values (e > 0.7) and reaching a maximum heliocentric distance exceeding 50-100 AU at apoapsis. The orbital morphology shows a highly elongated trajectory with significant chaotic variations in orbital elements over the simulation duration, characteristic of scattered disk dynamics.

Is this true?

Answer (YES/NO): NO